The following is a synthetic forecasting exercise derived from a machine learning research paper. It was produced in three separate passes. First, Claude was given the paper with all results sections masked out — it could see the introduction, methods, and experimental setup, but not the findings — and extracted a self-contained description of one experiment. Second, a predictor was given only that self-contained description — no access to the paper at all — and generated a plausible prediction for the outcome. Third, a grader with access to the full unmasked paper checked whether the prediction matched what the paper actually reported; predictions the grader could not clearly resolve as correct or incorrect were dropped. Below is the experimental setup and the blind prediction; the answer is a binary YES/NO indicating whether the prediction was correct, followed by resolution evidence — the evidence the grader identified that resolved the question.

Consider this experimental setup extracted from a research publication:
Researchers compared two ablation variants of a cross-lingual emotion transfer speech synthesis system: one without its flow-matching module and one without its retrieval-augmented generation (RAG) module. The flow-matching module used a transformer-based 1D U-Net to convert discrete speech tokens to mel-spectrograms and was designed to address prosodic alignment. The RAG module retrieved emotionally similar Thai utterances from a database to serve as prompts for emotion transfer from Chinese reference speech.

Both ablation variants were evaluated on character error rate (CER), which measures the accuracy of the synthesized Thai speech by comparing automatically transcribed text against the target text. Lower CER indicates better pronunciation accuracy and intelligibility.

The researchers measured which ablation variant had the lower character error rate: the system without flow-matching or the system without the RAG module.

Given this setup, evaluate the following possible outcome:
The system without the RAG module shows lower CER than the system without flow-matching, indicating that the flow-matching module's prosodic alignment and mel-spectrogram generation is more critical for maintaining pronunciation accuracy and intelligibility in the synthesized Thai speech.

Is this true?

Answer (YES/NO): NO